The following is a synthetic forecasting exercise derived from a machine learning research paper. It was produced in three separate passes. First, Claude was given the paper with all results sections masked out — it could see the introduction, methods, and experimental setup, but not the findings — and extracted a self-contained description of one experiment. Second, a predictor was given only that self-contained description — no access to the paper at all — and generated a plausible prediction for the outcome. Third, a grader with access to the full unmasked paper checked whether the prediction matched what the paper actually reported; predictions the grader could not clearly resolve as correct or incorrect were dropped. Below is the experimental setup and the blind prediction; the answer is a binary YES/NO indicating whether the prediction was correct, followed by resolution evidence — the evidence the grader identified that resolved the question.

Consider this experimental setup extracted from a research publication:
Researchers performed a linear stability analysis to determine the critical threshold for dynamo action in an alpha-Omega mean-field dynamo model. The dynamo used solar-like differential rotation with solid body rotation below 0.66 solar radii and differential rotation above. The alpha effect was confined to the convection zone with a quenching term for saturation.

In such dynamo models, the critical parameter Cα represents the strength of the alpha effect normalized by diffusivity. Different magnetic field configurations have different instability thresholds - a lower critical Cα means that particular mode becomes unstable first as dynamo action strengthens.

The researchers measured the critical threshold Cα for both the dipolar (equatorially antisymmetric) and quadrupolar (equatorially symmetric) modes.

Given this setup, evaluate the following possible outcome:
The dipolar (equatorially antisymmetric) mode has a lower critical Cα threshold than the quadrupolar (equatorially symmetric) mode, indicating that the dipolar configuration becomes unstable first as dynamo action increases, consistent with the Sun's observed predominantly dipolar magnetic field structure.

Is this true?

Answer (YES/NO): NO